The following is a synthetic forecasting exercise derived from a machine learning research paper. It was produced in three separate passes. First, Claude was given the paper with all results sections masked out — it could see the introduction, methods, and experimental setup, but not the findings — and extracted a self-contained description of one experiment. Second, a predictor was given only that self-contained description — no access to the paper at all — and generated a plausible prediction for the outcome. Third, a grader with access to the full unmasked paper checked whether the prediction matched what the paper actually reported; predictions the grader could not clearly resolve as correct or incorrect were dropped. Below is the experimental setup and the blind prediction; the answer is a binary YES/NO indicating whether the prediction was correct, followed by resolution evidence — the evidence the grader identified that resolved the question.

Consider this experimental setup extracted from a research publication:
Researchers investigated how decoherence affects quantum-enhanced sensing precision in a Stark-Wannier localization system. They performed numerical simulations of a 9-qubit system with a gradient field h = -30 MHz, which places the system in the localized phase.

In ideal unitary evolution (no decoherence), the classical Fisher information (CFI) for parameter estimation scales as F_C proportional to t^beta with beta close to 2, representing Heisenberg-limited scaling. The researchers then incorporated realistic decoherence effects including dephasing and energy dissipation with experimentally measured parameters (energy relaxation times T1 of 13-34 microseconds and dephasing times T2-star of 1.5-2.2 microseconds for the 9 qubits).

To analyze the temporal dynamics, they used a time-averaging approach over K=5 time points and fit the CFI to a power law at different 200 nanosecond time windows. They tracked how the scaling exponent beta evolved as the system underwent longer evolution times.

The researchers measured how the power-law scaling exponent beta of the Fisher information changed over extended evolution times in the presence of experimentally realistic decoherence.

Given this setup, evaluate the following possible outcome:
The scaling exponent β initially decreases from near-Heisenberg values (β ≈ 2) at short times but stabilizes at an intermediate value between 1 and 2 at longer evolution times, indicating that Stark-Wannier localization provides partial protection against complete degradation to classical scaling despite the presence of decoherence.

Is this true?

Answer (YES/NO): NO